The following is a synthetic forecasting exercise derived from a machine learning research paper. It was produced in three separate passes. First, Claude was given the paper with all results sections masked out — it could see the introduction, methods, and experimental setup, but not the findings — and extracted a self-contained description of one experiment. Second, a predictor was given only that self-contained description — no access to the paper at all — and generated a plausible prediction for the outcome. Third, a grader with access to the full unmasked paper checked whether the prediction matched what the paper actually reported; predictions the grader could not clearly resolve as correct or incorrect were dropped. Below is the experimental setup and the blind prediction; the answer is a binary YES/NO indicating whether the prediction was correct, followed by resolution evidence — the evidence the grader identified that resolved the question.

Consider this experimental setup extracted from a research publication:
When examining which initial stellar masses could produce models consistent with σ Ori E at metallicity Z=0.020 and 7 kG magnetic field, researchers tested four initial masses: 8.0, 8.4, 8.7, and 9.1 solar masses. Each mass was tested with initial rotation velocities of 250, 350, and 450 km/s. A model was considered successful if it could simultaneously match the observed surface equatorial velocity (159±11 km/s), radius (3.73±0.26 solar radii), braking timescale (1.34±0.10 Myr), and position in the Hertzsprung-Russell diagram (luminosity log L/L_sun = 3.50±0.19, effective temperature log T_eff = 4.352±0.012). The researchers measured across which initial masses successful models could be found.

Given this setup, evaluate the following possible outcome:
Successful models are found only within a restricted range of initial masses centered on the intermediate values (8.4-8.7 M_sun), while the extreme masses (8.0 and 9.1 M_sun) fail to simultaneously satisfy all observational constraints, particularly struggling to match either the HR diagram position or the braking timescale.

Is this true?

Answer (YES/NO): NO